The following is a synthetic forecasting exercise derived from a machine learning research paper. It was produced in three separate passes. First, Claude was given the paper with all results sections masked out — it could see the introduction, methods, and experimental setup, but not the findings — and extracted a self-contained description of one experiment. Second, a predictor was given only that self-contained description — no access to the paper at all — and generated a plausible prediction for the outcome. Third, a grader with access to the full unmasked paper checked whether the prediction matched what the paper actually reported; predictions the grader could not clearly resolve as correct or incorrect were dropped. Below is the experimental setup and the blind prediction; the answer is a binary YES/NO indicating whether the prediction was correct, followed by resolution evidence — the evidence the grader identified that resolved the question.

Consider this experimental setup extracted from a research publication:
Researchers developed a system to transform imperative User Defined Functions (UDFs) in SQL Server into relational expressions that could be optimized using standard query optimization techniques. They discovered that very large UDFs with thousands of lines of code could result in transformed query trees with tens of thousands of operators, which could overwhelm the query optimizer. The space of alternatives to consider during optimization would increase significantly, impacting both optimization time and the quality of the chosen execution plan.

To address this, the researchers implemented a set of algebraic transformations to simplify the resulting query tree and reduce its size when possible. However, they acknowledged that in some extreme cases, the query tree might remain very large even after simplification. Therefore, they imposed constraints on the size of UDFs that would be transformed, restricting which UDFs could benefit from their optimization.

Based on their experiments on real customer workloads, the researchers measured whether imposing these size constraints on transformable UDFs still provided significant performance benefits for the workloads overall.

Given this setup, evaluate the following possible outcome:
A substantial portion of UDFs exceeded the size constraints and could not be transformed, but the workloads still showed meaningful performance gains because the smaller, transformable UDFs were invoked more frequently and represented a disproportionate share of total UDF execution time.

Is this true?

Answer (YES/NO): NO